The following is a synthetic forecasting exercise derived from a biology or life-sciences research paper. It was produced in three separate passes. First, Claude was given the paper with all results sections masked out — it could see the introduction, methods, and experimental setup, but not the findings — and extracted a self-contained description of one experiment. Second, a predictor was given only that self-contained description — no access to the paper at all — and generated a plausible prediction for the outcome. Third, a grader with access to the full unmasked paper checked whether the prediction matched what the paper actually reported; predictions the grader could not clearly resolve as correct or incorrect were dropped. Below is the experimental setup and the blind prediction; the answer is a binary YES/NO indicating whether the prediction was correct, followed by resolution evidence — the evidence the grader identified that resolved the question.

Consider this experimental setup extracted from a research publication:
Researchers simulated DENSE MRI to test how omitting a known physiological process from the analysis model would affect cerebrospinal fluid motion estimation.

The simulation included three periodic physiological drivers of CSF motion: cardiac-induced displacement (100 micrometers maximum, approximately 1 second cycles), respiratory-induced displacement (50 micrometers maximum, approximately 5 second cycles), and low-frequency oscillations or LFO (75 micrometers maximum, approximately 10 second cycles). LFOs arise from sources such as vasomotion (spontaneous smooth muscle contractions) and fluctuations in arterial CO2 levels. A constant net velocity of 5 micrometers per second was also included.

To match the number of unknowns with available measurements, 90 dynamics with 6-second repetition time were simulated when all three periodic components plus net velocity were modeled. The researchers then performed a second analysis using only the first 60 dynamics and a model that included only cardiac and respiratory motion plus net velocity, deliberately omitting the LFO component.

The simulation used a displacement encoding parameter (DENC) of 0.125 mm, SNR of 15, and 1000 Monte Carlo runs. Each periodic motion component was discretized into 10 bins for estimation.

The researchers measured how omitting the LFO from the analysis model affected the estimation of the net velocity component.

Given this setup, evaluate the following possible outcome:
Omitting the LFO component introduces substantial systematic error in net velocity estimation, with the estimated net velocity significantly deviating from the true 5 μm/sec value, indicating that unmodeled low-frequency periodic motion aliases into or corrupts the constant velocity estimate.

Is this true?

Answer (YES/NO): NO